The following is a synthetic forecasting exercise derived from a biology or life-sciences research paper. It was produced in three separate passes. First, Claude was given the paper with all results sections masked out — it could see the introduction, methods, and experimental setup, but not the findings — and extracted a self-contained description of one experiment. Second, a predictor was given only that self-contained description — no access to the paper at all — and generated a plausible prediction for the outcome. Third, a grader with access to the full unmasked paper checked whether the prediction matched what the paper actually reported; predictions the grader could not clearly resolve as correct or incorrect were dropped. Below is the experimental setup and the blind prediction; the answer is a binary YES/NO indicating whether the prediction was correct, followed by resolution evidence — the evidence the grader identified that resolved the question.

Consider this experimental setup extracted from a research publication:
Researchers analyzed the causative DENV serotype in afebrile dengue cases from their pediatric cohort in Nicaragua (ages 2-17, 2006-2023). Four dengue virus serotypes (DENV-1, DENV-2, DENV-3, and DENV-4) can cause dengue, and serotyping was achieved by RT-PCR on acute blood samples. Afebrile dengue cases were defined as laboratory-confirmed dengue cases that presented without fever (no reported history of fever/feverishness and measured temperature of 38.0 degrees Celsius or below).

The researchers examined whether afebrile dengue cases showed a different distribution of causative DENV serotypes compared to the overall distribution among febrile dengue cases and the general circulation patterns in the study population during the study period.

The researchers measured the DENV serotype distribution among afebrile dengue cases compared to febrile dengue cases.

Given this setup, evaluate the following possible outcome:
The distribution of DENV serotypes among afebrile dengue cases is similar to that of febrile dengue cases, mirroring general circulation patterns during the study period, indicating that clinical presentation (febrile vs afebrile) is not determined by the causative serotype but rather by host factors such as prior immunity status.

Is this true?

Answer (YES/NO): NO